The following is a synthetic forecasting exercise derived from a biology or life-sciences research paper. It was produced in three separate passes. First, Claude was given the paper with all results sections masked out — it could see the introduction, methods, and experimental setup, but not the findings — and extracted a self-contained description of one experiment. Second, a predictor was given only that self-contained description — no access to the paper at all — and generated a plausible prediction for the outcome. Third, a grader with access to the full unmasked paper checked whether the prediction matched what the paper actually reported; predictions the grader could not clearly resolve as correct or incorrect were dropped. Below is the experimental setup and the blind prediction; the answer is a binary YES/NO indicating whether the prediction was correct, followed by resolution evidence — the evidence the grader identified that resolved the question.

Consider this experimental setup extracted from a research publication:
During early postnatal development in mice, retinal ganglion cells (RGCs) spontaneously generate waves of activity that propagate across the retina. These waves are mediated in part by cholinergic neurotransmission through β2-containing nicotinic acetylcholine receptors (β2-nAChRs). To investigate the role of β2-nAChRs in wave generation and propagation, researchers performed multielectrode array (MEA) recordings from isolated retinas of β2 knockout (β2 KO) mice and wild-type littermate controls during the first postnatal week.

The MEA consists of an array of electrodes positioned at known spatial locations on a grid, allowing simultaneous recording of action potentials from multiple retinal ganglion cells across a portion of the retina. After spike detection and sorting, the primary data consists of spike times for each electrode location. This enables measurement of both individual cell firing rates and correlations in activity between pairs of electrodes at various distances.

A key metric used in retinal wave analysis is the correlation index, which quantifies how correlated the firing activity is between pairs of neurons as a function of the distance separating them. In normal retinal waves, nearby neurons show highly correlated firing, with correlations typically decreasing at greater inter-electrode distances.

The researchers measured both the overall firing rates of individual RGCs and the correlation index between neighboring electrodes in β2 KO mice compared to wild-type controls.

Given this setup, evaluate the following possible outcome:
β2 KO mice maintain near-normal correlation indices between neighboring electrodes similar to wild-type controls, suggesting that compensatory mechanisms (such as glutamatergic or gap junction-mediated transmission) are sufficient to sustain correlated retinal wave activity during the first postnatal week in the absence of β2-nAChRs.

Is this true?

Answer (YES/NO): NO